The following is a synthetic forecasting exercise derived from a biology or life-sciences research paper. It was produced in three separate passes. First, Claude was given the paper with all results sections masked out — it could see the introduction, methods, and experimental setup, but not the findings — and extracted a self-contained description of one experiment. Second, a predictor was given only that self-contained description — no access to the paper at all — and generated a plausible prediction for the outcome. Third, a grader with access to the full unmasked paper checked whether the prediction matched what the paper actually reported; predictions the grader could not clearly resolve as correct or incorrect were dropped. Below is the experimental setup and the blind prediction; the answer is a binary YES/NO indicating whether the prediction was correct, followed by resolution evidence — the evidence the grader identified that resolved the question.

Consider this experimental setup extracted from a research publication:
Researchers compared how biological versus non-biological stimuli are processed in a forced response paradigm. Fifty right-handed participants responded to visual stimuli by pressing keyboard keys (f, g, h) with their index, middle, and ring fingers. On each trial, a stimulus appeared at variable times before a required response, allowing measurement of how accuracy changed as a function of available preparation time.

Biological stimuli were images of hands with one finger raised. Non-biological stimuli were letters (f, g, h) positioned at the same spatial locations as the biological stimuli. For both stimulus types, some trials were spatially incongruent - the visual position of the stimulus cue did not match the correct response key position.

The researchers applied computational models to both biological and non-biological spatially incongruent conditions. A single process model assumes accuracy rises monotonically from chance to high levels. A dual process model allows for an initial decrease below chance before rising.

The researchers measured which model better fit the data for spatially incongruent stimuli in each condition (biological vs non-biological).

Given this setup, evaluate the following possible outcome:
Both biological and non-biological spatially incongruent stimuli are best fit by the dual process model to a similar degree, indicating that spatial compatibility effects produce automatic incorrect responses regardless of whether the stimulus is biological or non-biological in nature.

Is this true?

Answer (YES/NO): NO